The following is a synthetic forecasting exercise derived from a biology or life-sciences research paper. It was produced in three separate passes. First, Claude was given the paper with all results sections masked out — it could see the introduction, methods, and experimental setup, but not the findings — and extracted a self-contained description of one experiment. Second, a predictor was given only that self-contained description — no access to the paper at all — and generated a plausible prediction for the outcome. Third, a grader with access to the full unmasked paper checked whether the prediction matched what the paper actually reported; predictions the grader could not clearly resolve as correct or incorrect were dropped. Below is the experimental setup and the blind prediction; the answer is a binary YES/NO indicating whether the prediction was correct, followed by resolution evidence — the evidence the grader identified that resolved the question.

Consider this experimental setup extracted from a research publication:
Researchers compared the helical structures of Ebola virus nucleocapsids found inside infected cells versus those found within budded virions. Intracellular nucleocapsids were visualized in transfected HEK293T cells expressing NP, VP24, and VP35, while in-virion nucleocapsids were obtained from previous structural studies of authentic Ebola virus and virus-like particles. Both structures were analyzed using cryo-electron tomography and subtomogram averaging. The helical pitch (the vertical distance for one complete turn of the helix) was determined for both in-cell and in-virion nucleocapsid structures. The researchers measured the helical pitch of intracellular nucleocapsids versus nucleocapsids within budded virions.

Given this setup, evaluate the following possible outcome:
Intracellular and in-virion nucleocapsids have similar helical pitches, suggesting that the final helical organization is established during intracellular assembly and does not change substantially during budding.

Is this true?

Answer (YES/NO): NO